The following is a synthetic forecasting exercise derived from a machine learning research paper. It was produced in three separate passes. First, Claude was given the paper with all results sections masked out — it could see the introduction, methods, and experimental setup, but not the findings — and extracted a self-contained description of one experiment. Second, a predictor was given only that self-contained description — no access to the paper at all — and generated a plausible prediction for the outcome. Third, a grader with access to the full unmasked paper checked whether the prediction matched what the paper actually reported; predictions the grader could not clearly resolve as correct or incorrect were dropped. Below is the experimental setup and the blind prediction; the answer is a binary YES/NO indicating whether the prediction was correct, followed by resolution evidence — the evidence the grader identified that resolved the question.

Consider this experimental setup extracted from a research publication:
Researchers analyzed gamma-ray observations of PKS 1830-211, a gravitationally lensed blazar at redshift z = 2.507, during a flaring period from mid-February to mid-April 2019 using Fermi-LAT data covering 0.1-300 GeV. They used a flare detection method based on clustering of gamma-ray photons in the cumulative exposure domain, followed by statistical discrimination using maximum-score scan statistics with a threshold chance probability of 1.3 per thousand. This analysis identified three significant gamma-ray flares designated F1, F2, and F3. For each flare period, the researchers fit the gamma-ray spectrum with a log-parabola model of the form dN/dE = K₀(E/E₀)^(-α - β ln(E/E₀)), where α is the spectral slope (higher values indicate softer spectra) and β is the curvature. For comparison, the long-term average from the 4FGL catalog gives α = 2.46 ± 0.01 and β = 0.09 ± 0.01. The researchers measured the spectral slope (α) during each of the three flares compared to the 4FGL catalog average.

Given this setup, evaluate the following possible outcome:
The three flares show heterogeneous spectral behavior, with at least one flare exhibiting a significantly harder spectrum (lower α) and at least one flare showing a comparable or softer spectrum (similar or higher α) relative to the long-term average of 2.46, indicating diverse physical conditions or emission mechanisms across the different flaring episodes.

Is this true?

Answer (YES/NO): NO